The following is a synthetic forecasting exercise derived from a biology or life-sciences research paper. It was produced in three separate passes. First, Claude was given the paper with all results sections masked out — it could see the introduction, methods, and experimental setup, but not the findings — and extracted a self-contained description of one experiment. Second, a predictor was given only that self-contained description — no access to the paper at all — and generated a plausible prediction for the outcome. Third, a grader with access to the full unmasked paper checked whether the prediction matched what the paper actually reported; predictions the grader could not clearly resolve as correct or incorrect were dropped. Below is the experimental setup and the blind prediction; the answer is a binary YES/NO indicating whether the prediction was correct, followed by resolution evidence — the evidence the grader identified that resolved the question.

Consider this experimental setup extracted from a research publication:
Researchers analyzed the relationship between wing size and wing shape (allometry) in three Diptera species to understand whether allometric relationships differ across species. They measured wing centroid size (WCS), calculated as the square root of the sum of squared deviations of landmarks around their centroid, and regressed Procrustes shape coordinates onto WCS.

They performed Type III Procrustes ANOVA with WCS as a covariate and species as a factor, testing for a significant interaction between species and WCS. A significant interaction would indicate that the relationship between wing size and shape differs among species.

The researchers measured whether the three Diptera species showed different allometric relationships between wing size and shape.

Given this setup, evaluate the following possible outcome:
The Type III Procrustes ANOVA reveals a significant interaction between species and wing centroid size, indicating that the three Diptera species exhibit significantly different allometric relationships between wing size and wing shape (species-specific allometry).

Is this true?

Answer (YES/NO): YES